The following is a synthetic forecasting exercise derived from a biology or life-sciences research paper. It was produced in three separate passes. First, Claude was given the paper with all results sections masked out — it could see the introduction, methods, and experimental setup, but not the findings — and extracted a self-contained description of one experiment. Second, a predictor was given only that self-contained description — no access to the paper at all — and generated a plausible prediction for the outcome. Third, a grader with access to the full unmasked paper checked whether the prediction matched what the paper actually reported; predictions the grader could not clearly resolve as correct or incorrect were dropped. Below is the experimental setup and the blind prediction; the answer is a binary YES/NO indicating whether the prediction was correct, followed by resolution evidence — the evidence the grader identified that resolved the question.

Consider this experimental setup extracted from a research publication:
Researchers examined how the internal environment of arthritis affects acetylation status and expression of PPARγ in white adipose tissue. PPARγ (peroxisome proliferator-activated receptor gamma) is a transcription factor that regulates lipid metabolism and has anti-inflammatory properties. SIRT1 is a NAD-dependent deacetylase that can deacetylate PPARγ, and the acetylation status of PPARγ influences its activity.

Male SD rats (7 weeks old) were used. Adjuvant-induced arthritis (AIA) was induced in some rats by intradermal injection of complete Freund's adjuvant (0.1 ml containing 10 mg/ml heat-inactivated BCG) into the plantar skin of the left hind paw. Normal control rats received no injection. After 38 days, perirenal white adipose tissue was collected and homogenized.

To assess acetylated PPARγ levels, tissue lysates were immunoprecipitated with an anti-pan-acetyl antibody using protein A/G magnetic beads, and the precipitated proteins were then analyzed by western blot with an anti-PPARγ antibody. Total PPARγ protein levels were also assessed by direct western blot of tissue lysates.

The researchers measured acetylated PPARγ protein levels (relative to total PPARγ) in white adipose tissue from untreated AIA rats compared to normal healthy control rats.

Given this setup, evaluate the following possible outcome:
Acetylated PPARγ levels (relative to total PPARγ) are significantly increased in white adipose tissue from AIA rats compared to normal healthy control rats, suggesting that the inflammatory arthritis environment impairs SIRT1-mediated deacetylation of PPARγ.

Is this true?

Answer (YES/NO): YES